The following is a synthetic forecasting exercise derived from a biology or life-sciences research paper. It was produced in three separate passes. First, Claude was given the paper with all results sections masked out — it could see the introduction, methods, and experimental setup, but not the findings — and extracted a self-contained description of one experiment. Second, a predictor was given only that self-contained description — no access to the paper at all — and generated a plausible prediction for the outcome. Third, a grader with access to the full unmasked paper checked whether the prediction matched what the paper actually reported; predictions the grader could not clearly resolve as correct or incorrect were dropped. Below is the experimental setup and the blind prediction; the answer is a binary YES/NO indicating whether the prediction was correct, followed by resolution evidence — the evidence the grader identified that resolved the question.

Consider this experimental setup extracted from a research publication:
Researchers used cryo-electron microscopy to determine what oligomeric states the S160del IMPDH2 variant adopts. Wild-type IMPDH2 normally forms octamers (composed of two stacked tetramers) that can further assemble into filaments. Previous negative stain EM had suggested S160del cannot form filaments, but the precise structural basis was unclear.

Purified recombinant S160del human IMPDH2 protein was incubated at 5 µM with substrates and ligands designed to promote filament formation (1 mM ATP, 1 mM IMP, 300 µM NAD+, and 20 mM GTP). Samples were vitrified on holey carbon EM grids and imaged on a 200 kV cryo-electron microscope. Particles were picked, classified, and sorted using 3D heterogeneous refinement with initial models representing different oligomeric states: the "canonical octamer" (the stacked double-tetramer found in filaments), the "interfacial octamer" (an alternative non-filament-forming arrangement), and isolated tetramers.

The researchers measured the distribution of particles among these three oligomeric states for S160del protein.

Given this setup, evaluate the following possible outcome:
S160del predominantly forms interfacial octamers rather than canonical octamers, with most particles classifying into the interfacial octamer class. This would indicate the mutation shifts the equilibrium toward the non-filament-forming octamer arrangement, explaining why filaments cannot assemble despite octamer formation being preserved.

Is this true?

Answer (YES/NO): YES